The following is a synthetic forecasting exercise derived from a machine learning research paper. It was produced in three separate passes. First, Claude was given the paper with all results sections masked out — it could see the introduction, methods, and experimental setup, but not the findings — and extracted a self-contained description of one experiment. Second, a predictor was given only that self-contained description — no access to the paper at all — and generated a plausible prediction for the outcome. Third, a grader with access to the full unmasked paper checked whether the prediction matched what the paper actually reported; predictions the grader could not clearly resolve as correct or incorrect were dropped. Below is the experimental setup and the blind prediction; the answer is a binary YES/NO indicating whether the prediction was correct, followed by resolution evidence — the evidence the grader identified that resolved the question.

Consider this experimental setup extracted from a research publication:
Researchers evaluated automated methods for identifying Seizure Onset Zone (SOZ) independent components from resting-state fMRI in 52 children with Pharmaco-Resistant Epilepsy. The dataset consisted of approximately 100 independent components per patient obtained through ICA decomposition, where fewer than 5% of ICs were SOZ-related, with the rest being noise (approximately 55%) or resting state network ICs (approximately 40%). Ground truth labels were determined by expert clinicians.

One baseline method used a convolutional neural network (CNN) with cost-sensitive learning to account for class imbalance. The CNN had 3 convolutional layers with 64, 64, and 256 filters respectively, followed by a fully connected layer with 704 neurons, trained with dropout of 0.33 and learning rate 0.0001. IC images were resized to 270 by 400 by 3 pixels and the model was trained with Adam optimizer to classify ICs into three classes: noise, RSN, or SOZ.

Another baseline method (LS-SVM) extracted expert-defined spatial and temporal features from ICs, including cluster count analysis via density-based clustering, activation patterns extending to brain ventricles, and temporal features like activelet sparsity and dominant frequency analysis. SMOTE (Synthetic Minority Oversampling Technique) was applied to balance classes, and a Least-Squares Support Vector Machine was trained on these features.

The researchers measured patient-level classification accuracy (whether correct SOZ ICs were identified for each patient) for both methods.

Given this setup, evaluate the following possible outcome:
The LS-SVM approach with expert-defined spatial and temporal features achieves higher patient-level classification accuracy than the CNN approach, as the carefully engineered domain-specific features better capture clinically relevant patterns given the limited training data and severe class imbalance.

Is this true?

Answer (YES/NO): YES